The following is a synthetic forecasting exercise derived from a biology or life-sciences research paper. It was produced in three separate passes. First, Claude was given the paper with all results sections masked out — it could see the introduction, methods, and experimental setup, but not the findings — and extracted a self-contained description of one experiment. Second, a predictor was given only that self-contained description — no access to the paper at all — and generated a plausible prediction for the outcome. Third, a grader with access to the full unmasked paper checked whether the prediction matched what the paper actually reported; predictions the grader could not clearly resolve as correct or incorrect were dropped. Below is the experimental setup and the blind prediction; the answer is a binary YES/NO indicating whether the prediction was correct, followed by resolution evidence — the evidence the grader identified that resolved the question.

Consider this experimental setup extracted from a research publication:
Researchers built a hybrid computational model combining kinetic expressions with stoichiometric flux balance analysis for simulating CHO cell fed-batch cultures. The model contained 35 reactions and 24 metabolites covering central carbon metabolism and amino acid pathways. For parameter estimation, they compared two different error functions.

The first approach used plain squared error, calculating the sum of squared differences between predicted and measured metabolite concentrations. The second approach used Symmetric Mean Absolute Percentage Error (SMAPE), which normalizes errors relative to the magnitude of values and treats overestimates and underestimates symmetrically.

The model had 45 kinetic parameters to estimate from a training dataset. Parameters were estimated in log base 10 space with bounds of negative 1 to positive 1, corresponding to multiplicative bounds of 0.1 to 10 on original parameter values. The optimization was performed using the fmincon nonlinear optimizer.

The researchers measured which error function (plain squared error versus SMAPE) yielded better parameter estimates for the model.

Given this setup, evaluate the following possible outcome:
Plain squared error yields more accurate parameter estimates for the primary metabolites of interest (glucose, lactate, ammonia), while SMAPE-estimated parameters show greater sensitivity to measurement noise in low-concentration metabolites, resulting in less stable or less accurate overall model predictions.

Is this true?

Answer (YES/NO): NO